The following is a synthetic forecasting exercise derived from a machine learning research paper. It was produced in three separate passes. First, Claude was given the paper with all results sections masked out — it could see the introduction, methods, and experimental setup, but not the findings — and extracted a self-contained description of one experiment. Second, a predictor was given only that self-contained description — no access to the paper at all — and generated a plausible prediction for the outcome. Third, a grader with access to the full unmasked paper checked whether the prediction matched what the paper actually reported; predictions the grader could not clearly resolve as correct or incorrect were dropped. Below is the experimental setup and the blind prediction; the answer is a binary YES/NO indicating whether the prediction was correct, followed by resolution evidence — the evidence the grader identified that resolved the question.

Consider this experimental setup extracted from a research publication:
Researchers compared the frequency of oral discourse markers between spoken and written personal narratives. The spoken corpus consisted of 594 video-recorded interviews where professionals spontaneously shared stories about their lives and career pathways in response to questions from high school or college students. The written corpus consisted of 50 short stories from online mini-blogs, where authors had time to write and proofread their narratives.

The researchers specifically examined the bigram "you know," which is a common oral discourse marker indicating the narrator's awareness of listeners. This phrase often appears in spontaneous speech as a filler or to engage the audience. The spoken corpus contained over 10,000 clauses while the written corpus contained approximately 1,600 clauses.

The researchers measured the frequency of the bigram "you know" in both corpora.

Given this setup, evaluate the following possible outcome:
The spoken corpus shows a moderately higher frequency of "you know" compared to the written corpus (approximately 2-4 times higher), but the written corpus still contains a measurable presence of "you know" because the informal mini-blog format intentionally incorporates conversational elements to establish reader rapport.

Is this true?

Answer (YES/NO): NO